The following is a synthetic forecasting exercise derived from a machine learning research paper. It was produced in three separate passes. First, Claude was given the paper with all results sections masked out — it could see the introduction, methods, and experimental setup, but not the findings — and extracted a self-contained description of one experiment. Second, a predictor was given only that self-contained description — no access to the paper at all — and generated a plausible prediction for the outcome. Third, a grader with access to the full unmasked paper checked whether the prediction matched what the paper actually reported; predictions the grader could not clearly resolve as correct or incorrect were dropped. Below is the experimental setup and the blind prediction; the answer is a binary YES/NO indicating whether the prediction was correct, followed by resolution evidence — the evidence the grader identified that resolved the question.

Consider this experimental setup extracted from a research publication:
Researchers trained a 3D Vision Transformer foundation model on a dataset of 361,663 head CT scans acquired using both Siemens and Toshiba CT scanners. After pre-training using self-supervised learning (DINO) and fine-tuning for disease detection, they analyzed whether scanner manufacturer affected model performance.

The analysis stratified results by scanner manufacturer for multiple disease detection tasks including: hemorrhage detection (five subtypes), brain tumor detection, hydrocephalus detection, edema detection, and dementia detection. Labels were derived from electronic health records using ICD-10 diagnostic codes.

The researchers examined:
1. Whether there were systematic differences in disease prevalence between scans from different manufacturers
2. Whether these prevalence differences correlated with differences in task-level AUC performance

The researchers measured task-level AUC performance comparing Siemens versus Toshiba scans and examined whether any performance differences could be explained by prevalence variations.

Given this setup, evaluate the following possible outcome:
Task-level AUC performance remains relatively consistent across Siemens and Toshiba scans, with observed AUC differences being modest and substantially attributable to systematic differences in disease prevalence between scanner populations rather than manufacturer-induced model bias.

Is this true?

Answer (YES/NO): YES